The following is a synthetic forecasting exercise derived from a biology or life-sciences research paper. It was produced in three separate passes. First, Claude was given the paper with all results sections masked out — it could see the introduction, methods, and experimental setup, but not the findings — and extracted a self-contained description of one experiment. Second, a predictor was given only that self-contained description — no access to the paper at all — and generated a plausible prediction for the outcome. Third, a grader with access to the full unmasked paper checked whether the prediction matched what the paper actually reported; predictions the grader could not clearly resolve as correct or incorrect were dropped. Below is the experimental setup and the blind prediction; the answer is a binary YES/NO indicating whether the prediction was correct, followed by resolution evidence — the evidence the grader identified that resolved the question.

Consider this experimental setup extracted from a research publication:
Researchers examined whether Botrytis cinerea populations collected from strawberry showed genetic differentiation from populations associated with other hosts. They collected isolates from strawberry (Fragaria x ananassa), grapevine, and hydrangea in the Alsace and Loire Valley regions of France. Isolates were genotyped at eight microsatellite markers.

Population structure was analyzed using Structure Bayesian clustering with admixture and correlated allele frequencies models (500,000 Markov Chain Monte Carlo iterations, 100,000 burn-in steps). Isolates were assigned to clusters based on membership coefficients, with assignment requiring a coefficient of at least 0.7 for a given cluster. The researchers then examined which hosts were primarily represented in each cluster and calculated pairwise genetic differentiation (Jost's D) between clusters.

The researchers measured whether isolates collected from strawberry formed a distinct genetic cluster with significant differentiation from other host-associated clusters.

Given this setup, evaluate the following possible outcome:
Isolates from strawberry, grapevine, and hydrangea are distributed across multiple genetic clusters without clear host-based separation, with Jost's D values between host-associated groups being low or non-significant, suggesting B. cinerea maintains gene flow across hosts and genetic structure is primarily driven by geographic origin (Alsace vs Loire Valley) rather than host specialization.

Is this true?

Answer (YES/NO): NO